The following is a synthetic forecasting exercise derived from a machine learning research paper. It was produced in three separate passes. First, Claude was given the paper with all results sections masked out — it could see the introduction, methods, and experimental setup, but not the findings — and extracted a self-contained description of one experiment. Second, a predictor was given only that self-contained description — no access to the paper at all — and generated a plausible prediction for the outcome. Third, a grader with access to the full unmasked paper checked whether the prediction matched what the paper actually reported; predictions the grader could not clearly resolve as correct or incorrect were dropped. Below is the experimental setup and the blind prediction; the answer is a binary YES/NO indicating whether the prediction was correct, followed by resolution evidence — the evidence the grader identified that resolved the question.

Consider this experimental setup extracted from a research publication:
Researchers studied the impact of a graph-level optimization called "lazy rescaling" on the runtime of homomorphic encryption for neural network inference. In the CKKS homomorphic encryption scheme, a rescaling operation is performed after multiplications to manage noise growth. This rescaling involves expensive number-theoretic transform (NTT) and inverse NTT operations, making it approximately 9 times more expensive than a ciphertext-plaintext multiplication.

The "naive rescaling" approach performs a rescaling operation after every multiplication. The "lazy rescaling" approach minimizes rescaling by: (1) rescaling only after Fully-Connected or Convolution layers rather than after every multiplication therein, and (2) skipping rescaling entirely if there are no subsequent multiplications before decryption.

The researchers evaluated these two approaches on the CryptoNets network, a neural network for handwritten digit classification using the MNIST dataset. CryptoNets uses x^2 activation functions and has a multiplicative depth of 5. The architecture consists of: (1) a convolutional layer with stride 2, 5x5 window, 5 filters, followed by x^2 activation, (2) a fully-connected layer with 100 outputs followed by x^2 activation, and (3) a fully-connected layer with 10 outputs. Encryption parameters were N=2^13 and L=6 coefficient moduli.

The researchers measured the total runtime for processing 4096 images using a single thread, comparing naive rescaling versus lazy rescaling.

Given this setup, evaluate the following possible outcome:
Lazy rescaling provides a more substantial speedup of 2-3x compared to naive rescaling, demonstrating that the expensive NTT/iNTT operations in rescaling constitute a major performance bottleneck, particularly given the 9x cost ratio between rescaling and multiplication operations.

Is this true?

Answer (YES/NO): NO